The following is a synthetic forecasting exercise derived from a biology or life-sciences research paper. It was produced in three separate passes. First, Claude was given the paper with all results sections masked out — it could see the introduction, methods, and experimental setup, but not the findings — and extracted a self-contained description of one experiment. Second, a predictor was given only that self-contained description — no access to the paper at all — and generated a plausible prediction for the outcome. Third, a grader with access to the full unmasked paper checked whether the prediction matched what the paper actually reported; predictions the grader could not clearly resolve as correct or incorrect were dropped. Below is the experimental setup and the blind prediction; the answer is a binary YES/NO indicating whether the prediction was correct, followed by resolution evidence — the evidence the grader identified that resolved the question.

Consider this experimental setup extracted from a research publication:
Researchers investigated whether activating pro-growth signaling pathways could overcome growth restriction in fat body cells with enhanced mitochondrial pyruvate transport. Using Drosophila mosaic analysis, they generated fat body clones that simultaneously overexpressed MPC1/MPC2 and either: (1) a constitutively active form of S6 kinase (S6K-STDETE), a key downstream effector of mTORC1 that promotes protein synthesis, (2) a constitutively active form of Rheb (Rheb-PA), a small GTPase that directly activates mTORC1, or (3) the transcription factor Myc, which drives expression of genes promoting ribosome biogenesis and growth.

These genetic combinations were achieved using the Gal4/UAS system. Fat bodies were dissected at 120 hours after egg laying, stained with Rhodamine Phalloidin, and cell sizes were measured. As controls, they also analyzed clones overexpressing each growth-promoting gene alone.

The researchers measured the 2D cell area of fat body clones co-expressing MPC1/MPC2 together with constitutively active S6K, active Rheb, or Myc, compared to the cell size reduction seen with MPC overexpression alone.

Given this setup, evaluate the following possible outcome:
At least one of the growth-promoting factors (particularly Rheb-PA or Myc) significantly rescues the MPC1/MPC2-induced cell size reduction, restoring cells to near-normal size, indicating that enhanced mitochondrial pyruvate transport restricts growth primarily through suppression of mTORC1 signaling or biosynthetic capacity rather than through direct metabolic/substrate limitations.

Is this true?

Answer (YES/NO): NO